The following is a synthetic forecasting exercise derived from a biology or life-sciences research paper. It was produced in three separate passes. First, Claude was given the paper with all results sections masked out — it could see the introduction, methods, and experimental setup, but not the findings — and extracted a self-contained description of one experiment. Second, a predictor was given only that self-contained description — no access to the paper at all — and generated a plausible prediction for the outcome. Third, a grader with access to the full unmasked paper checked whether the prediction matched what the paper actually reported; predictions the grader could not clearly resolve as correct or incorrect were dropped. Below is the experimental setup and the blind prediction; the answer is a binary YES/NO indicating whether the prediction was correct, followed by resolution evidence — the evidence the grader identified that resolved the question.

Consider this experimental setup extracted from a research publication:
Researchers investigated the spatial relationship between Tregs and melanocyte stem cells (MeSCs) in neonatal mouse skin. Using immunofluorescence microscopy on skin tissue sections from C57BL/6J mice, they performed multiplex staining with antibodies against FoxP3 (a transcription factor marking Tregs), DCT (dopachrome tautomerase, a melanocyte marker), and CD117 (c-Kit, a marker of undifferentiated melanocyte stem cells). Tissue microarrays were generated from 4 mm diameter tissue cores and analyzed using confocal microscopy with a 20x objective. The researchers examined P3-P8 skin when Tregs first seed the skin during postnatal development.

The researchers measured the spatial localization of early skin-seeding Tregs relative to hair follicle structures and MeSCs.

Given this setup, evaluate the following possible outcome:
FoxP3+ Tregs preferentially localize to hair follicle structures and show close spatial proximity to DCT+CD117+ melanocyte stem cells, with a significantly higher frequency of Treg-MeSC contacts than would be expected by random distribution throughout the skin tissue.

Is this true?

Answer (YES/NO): YES